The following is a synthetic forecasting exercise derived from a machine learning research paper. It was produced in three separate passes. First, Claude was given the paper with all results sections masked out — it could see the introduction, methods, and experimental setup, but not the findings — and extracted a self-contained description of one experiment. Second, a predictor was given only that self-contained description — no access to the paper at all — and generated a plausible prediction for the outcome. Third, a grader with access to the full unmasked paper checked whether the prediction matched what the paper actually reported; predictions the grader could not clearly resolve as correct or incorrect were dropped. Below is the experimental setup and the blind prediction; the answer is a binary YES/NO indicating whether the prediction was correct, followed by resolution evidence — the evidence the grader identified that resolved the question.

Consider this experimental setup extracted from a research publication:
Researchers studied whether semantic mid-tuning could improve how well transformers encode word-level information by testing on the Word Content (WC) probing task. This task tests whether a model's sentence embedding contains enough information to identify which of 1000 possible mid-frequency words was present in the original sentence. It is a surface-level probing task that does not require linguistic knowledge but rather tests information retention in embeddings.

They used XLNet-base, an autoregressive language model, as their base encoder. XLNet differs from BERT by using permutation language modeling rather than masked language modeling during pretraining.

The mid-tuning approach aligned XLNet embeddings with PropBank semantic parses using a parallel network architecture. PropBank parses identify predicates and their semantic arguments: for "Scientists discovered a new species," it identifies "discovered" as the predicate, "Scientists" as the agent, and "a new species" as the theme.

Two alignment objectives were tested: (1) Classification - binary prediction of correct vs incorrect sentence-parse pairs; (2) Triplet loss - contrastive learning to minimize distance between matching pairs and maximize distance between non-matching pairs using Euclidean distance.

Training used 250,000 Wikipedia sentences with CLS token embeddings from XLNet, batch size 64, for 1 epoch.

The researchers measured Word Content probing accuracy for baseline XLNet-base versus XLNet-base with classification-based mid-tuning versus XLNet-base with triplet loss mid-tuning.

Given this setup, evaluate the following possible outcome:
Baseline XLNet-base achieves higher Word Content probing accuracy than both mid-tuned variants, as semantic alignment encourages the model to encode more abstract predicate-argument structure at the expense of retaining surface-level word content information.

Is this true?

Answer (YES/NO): NO